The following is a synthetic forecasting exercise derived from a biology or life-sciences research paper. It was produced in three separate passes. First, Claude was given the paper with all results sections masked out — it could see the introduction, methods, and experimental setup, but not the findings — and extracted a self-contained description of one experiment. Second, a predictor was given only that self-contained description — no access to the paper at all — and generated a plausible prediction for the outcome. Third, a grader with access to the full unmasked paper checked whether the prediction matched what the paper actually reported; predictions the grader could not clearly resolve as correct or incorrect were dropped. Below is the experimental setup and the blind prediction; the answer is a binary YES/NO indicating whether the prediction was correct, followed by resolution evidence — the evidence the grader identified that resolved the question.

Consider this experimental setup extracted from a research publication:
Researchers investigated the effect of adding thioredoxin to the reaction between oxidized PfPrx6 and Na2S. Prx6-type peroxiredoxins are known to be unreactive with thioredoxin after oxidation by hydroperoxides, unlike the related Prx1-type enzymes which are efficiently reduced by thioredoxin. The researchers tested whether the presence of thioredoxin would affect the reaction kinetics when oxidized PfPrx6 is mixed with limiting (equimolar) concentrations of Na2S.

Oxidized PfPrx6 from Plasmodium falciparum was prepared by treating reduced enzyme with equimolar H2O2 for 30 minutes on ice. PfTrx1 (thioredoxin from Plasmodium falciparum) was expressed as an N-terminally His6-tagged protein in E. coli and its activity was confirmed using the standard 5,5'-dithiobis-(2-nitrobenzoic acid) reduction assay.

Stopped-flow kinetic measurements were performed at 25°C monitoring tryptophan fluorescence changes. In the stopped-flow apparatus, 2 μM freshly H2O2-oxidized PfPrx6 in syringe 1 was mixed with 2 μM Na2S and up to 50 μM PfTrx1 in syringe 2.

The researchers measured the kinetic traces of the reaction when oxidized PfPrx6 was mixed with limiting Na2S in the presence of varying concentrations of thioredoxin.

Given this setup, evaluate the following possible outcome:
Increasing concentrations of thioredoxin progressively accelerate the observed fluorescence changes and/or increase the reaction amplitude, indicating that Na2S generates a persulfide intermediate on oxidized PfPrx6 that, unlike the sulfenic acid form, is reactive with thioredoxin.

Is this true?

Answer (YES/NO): NO